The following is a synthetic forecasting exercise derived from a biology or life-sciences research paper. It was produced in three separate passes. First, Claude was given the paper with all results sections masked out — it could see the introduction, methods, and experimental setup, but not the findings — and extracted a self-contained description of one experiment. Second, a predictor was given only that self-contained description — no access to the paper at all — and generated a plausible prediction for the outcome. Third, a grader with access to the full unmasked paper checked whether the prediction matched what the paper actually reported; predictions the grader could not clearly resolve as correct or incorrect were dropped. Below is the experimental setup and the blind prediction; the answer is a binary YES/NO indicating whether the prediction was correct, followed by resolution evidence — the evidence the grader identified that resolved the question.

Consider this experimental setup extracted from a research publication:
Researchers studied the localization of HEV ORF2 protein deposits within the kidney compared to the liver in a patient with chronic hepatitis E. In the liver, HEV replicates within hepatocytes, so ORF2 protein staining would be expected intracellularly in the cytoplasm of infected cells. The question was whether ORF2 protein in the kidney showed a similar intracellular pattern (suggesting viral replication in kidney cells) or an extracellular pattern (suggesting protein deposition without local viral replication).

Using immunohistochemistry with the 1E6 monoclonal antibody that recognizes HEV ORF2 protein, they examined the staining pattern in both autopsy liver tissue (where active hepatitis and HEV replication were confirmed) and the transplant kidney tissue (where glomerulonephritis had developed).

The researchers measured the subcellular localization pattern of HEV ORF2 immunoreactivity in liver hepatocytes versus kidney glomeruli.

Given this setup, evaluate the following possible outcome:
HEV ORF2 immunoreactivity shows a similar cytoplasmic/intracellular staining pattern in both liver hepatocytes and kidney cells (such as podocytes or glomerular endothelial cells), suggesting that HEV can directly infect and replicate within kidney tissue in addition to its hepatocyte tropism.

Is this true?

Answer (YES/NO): NO